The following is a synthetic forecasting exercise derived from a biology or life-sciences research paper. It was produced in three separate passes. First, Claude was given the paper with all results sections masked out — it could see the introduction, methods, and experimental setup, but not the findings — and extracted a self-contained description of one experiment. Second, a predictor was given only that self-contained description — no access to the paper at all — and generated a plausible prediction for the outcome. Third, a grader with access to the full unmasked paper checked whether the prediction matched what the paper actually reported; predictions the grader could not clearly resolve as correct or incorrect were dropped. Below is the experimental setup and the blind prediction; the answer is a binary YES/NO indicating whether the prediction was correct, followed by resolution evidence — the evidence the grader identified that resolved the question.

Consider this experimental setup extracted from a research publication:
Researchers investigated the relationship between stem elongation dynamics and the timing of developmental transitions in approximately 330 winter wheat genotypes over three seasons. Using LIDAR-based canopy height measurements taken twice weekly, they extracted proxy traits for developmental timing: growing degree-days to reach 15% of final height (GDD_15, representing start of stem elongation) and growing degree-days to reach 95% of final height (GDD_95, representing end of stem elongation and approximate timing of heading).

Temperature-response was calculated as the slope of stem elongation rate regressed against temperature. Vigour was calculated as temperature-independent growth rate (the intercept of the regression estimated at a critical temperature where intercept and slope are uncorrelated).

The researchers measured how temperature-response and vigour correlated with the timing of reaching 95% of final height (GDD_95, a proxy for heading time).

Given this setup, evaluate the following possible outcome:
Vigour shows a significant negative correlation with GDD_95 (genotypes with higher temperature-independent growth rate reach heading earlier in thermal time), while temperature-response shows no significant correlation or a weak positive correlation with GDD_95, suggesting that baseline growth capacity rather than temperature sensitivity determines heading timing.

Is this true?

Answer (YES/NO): NO